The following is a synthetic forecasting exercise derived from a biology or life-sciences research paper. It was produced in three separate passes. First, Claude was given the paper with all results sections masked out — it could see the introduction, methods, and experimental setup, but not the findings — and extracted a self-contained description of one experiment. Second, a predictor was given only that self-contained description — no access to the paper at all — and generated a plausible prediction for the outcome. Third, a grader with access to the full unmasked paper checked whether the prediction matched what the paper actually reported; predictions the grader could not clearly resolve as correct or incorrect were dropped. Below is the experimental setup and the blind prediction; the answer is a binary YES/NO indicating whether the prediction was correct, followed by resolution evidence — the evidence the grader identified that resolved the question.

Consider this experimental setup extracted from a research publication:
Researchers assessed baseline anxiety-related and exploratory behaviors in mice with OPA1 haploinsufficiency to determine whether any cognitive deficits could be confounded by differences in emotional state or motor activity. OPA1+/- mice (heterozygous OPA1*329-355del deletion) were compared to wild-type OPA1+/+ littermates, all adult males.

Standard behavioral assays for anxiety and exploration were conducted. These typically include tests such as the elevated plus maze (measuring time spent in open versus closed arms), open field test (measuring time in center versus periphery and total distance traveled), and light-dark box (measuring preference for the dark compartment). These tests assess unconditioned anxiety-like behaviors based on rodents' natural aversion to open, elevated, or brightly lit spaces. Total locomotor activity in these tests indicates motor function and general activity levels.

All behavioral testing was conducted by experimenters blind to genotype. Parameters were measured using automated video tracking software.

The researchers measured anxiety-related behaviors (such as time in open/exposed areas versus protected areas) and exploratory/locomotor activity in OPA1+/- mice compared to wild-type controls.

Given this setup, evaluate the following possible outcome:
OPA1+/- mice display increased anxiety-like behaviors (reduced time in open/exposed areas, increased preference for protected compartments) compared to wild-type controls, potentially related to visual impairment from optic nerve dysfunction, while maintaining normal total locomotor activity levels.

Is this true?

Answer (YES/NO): NO